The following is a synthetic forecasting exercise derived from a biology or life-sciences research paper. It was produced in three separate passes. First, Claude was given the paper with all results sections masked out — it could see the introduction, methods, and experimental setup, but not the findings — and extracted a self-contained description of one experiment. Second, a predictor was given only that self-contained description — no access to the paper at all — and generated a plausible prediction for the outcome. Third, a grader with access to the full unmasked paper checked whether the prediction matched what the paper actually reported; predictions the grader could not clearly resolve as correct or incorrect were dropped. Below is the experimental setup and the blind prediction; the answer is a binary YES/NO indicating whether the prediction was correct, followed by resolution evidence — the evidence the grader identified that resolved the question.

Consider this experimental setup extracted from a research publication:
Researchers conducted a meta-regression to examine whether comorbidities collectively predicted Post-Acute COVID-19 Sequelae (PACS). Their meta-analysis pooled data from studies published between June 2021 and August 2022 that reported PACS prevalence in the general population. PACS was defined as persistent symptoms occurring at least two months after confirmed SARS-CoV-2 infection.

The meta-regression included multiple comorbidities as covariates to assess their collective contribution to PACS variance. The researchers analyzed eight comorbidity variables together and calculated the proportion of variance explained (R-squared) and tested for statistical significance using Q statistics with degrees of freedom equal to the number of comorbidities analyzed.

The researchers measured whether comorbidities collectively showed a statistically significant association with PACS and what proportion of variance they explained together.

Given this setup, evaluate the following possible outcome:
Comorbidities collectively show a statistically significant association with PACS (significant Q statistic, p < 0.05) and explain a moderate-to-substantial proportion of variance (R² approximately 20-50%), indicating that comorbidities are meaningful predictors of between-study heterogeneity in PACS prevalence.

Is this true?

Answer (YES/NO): NO